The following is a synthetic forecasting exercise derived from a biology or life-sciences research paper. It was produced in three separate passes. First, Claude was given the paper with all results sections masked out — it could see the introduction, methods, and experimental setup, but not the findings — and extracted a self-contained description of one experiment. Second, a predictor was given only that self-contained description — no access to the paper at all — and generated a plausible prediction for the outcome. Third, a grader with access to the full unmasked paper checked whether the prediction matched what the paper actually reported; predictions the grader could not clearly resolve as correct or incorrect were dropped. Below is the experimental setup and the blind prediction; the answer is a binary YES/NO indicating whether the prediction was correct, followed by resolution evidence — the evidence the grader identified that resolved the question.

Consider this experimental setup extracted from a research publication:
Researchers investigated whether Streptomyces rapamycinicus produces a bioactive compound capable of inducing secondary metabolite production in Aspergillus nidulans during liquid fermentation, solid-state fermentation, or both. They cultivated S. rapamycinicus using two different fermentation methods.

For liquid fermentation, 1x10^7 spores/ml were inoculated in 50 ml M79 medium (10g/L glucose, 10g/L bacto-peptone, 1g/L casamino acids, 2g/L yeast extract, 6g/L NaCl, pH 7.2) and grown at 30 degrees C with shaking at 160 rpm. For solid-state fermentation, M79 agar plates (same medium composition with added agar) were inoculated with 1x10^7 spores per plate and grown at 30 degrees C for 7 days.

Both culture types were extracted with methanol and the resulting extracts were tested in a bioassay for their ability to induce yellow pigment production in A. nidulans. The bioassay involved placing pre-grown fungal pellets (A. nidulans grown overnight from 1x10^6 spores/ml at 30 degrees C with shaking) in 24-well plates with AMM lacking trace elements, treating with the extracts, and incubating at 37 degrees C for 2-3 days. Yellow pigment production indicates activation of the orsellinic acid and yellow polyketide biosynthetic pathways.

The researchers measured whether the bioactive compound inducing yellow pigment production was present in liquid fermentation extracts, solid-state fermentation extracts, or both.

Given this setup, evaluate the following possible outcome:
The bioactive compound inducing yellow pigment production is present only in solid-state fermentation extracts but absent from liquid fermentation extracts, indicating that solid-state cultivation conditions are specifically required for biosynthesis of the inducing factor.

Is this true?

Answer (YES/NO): NO